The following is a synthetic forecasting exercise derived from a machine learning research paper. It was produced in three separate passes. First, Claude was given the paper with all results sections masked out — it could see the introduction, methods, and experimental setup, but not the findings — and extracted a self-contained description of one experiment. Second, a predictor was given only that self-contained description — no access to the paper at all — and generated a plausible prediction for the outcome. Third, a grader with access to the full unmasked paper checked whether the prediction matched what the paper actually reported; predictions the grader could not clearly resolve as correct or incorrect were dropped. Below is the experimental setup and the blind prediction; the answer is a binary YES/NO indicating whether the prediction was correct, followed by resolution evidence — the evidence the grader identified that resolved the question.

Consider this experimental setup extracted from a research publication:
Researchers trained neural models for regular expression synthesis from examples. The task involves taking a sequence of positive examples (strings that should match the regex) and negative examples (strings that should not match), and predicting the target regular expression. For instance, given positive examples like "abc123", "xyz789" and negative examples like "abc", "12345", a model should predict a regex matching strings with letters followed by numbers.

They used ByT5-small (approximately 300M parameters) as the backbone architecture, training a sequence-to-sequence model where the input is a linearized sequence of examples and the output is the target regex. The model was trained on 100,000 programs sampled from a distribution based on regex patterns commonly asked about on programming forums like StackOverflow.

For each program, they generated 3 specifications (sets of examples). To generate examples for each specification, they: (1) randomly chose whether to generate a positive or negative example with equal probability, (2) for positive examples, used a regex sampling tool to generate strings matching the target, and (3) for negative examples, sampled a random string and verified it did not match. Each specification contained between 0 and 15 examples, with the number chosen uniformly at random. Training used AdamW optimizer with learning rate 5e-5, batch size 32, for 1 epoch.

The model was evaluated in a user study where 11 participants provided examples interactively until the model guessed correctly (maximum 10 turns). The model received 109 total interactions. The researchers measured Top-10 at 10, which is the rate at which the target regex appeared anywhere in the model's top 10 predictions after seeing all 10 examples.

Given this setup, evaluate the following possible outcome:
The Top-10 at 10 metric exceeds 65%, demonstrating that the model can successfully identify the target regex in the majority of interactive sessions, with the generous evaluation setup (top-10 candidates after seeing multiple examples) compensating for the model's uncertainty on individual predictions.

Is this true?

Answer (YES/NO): NO